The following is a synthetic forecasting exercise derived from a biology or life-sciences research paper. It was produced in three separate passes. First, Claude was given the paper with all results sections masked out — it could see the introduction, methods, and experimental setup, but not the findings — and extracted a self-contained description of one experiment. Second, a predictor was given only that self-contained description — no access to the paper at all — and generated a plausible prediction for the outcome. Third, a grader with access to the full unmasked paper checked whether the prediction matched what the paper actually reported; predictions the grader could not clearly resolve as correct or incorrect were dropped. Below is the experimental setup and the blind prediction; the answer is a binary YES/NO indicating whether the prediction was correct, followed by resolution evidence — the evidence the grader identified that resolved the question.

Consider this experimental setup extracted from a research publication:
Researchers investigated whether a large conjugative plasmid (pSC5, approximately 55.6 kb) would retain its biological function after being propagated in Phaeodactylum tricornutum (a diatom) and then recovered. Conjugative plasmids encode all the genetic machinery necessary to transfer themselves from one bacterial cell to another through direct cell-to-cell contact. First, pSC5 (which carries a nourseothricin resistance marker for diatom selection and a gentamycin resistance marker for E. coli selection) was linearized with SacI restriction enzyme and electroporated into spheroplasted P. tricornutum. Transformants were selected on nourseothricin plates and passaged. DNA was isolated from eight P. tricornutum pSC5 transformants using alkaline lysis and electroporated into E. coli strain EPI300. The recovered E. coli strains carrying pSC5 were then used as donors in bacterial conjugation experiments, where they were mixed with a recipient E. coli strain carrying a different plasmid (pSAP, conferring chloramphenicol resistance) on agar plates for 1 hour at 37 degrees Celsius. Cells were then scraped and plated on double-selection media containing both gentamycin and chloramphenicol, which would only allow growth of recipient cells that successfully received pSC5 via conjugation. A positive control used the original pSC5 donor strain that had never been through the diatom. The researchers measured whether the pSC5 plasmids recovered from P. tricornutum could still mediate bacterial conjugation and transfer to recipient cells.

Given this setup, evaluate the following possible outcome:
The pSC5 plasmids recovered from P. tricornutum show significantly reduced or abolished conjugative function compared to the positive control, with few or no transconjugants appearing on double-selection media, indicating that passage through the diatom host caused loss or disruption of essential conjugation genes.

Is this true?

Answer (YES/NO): NO